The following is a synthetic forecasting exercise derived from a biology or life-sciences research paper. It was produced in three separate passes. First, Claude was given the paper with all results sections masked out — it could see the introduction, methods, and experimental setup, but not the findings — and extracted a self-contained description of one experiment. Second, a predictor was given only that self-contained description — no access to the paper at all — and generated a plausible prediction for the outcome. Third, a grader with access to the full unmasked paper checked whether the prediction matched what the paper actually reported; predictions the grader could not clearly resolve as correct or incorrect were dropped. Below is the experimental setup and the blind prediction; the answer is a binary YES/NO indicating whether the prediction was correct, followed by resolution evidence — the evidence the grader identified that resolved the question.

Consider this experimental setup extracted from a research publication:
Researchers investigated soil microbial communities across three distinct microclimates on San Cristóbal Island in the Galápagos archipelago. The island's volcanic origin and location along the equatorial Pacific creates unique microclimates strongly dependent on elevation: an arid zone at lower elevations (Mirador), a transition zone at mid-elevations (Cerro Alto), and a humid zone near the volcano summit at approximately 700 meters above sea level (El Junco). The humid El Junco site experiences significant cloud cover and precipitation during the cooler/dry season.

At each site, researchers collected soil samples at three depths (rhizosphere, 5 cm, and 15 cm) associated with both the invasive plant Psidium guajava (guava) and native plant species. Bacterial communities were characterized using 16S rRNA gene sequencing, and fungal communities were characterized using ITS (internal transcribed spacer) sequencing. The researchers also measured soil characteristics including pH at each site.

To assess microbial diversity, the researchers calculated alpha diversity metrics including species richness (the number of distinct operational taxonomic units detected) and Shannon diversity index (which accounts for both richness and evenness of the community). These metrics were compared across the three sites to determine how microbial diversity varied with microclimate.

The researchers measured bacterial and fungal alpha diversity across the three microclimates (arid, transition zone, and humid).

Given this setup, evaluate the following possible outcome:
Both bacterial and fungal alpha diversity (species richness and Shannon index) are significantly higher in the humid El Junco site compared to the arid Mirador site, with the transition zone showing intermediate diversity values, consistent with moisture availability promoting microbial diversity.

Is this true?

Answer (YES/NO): NO